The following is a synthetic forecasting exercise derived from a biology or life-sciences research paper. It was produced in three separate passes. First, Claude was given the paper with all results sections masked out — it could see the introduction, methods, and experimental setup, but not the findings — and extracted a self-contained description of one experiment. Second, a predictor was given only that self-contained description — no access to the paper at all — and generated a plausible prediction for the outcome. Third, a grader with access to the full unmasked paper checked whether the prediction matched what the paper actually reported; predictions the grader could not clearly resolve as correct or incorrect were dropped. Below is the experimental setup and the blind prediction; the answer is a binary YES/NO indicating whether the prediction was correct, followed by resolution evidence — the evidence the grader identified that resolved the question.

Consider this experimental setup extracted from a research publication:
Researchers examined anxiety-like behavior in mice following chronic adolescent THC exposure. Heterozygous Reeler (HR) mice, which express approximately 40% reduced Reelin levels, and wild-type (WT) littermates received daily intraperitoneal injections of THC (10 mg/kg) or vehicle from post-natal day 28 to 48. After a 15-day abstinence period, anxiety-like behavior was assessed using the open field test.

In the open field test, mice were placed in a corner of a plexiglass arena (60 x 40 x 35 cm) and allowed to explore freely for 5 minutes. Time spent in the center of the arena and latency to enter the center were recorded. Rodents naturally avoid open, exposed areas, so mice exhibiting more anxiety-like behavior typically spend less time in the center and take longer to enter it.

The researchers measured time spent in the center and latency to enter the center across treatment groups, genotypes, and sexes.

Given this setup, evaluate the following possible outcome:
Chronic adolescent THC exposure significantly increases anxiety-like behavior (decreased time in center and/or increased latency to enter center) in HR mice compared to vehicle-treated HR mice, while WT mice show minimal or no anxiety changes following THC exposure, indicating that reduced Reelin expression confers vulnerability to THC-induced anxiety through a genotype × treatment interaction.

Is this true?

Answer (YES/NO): NO